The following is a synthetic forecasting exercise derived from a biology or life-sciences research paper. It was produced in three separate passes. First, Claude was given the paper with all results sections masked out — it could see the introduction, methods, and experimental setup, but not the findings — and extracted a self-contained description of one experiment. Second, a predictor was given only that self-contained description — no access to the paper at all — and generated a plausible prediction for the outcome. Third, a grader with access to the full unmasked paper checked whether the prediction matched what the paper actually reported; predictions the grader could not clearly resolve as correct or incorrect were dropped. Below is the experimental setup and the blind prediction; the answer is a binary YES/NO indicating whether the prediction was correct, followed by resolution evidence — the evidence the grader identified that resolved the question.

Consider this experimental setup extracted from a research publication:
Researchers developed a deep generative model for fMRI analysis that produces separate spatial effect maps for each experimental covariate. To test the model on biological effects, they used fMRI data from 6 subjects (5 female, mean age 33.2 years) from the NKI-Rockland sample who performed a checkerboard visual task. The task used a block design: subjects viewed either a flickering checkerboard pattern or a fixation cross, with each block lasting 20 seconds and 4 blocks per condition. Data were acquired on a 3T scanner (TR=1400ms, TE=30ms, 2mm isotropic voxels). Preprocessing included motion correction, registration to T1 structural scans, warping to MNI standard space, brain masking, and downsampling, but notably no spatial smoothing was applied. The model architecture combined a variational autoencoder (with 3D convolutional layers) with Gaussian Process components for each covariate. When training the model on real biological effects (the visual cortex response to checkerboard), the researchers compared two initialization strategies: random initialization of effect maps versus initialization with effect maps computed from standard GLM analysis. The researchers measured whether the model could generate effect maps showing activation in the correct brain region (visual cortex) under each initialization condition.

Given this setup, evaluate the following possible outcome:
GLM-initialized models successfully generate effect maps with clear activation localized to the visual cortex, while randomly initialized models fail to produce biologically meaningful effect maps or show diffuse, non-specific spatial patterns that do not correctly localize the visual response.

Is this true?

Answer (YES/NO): NO